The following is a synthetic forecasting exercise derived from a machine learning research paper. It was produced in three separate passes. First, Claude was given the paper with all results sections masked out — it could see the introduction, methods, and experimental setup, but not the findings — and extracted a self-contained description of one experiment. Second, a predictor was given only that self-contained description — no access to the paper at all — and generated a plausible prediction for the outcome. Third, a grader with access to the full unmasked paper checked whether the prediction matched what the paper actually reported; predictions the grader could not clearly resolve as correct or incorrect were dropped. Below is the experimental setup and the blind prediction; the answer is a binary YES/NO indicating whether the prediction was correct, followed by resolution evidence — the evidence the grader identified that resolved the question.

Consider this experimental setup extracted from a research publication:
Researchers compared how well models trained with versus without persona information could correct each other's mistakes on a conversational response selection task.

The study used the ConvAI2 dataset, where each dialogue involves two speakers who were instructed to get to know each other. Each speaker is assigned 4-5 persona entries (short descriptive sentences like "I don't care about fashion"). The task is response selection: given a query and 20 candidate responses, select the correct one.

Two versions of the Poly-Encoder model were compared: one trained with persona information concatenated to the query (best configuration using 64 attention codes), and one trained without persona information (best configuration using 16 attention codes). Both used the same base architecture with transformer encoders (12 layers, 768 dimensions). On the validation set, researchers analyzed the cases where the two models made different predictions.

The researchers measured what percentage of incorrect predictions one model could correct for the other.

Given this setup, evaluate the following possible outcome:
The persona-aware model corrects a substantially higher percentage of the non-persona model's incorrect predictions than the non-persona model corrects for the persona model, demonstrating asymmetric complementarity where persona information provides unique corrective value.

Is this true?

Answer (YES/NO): YES